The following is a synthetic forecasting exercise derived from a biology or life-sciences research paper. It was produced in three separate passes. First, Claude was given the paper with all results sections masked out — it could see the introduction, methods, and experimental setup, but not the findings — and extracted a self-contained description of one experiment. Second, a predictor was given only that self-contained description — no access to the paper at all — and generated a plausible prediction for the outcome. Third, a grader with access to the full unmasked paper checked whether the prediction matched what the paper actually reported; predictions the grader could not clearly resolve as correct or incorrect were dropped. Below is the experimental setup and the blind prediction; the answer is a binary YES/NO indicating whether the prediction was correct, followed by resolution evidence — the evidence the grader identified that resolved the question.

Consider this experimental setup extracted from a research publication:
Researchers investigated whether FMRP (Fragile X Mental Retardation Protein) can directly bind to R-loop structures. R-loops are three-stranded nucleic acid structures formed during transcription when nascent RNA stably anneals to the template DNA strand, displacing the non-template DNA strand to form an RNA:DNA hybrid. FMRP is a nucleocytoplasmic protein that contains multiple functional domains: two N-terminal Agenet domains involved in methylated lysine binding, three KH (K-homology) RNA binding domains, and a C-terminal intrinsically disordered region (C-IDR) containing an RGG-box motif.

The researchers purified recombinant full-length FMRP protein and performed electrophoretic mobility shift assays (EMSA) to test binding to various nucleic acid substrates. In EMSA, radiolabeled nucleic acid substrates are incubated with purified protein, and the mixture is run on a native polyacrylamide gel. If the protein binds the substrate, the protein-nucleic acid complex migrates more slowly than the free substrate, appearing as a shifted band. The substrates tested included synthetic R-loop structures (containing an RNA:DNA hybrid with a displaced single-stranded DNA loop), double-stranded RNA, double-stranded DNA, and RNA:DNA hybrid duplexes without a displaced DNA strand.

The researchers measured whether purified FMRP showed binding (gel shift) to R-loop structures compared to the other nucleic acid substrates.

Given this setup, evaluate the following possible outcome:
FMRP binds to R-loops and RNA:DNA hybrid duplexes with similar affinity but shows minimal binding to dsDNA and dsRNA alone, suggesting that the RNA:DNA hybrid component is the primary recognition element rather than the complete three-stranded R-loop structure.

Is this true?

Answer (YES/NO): NO